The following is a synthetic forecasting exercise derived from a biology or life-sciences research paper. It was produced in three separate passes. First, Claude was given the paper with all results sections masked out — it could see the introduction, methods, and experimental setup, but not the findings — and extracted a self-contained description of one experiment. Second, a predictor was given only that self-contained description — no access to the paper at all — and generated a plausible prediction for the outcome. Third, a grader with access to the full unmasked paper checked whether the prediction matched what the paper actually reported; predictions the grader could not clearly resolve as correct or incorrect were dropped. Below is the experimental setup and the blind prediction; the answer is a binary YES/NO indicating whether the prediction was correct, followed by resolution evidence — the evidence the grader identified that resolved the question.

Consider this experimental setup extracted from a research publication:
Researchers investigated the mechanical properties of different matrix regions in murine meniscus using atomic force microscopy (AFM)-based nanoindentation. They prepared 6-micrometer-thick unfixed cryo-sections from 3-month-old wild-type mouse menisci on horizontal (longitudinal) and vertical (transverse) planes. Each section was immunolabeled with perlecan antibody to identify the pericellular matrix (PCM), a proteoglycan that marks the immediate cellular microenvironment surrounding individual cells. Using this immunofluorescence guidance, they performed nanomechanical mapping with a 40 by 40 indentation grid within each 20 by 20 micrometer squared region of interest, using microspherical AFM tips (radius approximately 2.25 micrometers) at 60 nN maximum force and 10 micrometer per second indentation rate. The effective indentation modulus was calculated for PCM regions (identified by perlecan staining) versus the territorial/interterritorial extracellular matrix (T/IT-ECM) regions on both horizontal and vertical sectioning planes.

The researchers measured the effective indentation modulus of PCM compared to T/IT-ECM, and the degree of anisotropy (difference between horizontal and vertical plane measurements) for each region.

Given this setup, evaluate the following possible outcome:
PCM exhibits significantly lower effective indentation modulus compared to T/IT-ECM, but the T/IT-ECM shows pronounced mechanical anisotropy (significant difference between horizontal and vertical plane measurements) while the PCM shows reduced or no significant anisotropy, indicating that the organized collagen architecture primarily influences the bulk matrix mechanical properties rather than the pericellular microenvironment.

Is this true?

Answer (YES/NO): YES